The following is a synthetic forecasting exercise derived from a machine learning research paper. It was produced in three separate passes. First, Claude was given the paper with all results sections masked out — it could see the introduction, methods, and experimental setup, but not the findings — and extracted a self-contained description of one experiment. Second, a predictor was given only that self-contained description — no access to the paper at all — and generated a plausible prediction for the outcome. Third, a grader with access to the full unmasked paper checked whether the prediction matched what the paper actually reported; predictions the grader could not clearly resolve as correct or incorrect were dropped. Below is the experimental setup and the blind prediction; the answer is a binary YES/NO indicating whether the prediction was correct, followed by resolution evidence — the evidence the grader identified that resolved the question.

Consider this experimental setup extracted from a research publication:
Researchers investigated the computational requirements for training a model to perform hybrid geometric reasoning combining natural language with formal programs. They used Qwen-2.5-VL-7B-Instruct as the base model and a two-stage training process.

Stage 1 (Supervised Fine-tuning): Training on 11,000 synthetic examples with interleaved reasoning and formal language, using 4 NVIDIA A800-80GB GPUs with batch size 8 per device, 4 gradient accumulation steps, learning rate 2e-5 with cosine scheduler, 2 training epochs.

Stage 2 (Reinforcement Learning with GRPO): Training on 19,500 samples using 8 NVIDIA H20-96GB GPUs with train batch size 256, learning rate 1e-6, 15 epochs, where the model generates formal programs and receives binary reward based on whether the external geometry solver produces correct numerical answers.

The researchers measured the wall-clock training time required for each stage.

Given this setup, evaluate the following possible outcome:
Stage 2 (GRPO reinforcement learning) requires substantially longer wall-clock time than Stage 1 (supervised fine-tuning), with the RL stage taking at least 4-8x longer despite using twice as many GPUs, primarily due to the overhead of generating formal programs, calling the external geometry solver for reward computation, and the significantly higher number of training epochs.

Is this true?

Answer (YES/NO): YES